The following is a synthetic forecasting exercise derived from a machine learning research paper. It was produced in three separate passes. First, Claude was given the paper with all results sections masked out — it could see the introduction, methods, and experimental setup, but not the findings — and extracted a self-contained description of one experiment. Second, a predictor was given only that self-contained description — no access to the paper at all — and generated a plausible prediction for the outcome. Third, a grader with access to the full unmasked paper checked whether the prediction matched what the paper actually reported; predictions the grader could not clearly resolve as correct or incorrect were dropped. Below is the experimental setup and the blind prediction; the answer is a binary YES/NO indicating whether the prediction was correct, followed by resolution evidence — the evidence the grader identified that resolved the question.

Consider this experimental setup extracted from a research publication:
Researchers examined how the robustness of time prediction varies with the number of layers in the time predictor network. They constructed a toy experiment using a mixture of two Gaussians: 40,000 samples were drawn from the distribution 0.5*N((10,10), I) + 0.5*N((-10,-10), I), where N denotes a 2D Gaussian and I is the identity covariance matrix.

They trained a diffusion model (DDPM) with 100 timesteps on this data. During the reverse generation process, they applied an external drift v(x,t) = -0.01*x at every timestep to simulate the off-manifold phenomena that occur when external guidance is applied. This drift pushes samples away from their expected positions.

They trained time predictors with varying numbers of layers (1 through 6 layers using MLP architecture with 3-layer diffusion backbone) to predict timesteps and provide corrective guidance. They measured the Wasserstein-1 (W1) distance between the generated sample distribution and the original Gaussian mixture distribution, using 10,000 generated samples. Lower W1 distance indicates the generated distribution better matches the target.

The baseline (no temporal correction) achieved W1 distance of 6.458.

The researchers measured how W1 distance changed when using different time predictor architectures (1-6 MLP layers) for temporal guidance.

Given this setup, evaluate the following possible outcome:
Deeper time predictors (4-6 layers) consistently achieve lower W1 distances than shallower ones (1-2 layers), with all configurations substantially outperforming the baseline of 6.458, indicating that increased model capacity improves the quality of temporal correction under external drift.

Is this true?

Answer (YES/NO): NO